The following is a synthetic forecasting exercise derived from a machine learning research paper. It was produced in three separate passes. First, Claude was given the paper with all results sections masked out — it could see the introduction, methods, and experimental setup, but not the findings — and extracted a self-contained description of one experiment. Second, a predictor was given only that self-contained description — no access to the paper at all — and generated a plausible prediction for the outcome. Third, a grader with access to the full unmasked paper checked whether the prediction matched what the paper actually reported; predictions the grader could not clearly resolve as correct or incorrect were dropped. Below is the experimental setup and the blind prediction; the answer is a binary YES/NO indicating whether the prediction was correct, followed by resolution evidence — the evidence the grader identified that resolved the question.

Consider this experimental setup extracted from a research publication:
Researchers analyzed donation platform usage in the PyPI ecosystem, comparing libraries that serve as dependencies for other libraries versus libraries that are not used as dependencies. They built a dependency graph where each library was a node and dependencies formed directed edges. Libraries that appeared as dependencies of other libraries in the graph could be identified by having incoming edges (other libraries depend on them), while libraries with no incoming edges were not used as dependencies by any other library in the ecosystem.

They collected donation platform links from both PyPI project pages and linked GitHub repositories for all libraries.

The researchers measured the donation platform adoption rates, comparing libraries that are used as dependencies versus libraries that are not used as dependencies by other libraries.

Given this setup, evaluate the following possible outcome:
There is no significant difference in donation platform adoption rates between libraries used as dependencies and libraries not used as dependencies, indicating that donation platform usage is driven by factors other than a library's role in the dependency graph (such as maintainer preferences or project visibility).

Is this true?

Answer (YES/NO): NO